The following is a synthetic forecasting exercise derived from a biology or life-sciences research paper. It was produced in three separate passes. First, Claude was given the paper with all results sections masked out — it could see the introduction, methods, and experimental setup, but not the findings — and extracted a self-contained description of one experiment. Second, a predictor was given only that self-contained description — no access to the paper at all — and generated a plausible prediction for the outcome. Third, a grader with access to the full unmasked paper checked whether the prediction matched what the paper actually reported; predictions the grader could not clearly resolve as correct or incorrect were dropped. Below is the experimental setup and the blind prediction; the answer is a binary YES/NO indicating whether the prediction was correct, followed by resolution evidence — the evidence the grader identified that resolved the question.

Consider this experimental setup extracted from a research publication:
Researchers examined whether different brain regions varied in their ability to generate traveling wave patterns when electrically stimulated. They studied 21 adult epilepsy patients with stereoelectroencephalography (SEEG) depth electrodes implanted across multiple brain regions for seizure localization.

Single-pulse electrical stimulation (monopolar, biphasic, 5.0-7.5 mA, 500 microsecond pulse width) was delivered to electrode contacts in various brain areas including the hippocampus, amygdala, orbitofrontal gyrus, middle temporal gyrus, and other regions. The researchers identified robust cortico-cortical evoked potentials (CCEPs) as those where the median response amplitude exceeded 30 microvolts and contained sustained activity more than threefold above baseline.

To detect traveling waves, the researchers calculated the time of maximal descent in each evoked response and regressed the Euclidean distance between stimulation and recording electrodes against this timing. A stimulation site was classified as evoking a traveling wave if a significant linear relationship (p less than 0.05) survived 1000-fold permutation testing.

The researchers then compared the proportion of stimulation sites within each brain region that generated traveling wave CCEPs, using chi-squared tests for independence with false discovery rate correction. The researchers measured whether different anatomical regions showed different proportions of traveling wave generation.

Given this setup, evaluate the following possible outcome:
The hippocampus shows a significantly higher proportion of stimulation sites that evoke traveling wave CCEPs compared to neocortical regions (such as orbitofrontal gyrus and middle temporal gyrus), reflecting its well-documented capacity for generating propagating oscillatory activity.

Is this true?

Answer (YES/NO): NO